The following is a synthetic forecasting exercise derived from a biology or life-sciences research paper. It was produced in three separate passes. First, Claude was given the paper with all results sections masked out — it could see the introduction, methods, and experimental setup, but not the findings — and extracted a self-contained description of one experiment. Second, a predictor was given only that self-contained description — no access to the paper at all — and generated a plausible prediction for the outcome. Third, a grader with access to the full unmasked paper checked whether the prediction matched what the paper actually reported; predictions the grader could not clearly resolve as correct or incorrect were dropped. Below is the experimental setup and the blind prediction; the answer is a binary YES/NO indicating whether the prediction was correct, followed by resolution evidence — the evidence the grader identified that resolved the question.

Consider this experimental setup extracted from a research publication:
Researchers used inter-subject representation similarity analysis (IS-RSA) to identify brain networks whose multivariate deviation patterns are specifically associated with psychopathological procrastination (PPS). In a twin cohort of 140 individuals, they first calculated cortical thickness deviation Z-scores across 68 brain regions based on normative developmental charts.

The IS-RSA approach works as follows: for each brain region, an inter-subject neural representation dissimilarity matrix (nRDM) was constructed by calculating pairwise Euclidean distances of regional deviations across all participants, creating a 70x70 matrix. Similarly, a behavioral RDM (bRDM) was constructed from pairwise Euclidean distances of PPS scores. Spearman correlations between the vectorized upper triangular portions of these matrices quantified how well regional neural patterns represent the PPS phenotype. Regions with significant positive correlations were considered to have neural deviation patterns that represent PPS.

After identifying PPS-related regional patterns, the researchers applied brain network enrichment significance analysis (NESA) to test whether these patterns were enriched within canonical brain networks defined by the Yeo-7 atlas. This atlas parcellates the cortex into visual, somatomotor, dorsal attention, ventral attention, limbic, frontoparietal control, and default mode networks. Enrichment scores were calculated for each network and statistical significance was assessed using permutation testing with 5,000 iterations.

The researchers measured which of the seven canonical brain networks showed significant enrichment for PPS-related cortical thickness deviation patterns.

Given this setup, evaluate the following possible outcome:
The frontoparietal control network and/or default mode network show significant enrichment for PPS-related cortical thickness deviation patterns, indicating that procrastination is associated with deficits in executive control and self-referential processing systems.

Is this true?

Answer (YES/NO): NO